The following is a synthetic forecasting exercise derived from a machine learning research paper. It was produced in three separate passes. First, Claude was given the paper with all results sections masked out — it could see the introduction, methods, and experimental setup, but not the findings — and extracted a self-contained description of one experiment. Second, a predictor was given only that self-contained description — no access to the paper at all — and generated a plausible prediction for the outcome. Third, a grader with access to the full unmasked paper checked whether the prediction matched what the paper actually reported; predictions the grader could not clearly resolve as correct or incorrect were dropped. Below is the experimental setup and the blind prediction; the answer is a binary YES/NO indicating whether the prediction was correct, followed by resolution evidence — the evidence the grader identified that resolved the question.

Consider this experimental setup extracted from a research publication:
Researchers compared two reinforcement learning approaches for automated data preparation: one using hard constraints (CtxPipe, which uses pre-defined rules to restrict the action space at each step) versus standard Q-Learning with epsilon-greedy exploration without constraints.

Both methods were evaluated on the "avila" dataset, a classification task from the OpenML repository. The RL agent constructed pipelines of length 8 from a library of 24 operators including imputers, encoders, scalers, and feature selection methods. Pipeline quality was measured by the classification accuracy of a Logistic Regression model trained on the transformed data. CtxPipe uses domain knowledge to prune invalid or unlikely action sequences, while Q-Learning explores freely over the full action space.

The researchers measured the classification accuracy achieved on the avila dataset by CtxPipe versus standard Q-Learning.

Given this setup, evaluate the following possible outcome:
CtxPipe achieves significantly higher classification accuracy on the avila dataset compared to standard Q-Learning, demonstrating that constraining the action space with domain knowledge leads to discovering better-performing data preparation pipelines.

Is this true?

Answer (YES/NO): YES